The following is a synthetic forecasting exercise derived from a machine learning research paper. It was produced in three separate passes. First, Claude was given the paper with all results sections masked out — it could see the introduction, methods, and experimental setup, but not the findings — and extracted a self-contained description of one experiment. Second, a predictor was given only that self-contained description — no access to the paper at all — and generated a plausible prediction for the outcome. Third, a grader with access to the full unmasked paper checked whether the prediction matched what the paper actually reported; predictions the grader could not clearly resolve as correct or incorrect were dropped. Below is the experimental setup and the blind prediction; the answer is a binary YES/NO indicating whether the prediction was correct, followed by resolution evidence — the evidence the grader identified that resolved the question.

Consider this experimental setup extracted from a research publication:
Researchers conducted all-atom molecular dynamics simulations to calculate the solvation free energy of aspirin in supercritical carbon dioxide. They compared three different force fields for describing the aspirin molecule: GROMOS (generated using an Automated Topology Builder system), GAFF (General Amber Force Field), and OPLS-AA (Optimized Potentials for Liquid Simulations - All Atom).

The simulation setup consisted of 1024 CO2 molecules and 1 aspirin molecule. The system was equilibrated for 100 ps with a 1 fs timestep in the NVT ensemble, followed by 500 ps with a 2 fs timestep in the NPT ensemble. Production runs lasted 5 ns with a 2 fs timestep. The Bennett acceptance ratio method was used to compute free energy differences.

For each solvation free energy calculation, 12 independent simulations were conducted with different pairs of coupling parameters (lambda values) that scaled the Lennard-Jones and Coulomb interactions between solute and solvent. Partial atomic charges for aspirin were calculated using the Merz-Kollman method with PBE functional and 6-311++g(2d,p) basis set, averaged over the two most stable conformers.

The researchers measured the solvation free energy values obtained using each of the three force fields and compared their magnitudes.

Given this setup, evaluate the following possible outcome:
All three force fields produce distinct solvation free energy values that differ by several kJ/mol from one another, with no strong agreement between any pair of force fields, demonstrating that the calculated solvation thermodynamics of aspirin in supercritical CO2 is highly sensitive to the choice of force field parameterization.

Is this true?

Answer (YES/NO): YES